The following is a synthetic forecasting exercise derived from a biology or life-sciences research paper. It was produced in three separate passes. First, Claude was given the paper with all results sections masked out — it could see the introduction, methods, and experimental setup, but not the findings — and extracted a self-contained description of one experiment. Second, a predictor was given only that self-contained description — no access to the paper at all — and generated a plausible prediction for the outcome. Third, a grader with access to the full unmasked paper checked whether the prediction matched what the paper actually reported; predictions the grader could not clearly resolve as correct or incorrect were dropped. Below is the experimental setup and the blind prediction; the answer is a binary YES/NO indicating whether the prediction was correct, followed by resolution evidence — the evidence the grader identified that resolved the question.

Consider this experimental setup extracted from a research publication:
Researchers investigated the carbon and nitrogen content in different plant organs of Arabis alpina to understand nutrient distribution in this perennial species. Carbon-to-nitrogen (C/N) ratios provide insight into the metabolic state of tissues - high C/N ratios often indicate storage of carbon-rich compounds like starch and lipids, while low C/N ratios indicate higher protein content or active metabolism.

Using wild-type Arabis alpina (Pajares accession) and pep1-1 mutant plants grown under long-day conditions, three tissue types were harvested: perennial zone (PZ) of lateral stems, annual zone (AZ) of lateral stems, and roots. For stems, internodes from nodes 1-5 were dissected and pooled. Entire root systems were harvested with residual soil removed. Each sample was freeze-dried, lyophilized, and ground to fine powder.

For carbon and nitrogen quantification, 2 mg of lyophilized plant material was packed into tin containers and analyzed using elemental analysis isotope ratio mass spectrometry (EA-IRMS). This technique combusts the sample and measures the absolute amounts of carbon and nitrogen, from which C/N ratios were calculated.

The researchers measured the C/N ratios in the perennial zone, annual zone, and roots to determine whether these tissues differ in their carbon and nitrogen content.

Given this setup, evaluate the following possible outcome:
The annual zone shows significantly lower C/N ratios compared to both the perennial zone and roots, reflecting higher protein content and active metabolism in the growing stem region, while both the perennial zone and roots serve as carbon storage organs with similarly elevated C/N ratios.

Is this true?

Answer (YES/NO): NO